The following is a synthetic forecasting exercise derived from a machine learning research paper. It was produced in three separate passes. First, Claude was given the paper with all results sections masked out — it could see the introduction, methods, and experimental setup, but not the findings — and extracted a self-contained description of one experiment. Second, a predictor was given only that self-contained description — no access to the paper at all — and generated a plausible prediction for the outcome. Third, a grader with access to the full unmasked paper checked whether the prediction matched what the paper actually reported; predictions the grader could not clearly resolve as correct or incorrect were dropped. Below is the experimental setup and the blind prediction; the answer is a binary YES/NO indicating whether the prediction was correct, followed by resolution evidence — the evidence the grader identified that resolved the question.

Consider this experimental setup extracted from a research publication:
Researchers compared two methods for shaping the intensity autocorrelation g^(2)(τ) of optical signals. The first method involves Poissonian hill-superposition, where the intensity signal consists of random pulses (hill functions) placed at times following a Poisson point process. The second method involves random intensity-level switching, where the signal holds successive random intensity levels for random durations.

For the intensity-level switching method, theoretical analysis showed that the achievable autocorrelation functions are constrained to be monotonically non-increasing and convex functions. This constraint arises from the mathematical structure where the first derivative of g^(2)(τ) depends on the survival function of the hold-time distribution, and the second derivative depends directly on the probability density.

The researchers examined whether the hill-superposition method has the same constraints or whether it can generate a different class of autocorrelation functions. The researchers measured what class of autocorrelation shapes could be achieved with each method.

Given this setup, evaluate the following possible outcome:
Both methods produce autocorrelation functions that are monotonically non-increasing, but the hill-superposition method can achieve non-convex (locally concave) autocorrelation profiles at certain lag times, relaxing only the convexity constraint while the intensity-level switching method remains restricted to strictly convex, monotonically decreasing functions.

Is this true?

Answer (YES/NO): NO